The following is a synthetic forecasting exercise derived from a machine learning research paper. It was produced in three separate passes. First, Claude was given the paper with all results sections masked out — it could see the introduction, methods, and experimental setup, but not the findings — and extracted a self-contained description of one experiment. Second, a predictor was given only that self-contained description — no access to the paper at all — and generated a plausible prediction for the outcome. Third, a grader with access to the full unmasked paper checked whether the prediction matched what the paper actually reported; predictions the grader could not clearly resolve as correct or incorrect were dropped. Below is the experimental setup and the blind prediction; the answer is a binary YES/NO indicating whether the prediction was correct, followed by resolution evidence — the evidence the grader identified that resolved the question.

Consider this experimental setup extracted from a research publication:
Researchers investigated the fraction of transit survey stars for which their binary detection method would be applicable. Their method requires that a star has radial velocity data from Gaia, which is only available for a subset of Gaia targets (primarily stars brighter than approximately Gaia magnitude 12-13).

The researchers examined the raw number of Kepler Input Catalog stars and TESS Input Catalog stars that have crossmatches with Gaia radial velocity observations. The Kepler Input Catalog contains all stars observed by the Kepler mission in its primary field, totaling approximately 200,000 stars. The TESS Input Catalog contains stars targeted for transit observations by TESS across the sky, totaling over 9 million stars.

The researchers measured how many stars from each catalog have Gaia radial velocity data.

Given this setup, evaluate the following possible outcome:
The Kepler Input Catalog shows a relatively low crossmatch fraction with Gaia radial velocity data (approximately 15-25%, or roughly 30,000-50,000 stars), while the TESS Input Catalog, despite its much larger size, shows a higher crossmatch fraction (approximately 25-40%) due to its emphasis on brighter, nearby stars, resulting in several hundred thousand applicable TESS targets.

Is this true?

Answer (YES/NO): NO